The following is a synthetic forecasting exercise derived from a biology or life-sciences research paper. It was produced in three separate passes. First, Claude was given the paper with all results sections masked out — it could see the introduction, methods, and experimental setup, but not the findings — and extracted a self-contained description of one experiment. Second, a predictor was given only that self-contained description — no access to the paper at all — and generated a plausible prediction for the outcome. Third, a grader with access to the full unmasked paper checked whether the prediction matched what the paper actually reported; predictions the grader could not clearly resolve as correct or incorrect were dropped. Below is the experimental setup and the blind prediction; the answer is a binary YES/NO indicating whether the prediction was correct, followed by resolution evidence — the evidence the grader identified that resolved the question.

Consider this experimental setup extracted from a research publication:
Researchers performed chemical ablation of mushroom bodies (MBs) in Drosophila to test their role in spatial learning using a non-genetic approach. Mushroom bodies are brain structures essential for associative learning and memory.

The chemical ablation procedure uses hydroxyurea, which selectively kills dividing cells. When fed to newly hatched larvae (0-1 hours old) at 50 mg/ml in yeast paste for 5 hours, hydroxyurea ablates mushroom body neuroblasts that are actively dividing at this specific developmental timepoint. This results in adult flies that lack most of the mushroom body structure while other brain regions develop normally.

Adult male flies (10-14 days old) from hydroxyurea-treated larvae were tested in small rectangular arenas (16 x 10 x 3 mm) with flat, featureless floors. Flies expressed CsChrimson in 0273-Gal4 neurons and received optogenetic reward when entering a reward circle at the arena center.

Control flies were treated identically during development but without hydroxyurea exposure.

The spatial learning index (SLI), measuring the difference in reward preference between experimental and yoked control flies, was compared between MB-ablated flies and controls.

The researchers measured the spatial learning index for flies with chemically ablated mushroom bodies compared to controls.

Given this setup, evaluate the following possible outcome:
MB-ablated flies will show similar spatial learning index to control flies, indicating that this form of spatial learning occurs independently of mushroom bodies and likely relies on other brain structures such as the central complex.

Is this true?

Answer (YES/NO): NO